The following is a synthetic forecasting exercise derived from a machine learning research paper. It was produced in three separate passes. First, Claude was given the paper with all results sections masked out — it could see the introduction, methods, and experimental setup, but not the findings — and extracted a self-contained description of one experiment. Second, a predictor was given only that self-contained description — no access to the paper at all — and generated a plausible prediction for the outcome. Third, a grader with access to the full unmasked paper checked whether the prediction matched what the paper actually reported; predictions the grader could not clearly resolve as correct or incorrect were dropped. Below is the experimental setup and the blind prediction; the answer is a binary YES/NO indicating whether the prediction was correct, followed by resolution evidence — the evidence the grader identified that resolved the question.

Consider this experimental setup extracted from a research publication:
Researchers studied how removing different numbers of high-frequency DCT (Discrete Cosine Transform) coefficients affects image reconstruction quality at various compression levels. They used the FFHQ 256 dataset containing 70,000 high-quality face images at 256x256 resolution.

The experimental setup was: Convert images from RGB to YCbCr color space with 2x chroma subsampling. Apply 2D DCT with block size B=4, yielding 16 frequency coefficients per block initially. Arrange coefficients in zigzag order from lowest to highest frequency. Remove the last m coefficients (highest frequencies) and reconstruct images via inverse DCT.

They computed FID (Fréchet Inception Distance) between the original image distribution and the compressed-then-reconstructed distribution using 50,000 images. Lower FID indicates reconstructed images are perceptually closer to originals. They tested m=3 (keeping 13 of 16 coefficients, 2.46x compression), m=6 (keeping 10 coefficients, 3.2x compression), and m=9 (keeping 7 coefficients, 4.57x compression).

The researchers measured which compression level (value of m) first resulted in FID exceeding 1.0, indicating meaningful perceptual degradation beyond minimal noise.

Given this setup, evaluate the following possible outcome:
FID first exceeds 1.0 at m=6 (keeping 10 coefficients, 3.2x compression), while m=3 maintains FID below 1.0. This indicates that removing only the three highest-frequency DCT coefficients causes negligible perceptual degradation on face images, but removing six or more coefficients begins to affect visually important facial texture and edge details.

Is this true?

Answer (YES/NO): NO